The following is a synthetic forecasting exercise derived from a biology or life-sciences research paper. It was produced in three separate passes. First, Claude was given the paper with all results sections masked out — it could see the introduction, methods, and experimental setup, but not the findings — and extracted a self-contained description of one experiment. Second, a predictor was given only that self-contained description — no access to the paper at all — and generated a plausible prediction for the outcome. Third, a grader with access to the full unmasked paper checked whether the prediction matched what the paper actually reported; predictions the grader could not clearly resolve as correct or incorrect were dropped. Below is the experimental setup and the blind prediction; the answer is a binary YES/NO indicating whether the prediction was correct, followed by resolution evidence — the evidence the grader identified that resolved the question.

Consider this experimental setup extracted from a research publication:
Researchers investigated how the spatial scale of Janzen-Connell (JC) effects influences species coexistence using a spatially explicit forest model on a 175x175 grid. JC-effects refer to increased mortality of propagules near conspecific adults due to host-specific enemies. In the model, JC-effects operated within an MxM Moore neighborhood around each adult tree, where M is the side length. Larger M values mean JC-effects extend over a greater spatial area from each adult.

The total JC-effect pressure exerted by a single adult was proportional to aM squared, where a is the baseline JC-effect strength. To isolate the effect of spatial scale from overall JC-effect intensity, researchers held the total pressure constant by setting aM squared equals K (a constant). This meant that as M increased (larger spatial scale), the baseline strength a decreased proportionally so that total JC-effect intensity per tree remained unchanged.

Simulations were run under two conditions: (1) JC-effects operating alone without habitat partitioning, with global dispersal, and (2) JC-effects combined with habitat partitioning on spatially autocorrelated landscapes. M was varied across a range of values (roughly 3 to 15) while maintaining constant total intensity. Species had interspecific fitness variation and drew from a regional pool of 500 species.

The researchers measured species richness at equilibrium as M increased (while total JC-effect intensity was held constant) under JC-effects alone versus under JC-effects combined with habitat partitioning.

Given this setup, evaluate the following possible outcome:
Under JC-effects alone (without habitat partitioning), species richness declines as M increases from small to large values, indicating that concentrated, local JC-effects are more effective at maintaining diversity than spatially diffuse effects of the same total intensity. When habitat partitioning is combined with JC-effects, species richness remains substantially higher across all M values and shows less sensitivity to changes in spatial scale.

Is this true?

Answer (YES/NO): NO